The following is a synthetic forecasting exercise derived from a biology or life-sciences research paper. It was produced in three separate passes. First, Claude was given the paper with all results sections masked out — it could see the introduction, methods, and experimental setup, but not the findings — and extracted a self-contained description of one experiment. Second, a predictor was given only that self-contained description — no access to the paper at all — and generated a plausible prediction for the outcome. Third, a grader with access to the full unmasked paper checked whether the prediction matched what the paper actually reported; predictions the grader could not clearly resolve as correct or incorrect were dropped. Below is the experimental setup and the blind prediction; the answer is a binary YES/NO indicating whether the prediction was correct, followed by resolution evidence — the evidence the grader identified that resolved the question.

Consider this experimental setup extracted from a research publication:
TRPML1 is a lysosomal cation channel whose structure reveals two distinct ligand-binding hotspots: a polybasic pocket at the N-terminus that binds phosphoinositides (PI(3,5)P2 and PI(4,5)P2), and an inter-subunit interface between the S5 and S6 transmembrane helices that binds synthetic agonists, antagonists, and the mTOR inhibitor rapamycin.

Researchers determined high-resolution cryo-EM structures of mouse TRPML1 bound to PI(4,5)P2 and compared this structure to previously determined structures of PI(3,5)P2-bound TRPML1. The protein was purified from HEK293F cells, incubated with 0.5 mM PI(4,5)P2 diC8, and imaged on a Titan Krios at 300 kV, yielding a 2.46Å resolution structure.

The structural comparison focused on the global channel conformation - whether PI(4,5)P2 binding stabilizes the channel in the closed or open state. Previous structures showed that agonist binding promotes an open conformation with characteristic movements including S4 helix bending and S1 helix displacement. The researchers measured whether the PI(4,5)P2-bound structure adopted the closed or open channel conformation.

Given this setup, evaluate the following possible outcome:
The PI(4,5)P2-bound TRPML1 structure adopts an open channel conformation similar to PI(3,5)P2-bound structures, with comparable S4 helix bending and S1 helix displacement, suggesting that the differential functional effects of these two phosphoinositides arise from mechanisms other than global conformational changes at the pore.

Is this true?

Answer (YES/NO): NO